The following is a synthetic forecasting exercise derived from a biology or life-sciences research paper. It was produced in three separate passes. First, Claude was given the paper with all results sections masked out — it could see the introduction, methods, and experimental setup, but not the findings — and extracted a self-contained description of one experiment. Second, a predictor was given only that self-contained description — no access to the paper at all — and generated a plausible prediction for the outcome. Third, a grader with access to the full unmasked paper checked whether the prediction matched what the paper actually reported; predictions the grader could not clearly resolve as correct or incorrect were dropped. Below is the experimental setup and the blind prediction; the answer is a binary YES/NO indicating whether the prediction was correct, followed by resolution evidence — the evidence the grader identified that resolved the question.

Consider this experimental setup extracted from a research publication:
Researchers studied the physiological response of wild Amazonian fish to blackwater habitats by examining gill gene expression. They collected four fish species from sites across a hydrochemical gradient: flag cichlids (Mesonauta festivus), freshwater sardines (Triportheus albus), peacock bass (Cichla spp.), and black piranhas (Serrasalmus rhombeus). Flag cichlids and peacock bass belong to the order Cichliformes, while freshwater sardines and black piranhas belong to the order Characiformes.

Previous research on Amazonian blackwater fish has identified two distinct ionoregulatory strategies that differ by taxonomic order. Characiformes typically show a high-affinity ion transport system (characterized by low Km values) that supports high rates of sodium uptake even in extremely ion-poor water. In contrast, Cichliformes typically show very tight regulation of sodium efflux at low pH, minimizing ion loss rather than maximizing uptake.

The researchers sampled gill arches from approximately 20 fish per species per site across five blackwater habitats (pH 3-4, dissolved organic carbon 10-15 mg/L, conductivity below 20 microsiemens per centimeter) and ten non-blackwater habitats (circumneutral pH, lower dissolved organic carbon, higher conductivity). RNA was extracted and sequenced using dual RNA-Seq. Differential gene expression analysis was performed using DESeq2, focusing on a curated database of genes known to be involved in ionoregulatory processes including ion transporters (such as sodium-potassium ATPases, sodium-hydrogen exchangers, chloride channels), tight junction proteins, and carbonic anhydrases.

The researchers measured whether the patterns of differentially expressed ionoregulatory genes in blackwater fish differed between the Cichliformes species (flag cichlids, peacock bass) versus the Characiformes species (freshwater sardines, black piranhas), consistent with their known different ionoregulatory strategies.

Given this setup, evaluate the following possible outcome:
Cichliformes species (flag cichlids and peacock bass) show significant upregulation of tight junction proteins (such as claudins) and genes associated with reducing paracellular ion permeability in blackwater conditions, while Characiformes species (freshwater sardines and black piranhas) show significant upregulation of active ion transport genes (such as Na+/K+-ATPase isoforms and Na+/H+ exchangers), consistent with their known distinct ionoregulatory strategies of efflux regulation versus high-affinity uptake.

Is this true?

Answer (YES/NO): NO